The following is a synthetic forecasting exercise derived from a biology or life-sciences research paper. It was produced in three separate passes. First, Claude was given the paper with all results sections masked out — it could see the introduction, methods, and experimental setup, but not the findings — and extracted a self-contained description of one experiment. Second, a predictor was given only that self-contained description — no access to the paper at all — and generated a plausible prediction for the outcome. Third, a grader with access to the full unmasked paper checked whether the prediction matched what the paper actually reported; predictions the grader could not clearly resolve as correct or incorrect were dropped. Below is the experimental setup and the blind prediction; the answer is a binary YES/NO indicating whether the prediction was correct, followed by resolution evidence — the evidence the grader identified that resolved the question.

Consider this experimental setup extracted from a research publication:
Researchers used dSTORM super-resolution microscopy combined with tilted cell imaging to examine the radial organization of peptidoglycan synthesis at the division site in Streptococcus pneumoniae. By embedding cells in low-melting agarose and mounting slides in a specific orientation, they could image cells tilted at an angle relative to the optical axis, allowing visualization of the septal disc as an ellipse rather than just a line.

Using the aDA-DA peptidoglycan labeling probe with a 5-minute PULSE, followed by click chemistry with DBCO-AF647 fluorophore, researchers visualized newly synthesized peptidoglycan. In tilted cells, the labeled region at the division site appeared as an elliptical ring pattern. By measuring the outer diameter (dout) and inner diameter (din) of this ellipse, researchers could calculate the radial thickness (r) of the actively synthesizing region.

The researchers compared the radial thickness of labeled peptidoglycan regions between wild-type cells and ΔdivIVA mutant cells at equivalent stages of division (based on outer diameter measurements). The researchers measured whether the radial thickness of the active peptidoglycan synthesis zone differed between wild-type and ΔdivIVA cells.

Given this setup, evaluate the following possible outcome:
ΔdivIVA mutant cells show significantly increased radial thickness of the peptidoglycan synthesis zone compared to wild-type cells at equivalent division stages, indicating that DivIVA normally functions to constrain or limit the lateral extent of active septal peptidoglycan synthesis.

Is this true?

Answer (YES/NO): NO